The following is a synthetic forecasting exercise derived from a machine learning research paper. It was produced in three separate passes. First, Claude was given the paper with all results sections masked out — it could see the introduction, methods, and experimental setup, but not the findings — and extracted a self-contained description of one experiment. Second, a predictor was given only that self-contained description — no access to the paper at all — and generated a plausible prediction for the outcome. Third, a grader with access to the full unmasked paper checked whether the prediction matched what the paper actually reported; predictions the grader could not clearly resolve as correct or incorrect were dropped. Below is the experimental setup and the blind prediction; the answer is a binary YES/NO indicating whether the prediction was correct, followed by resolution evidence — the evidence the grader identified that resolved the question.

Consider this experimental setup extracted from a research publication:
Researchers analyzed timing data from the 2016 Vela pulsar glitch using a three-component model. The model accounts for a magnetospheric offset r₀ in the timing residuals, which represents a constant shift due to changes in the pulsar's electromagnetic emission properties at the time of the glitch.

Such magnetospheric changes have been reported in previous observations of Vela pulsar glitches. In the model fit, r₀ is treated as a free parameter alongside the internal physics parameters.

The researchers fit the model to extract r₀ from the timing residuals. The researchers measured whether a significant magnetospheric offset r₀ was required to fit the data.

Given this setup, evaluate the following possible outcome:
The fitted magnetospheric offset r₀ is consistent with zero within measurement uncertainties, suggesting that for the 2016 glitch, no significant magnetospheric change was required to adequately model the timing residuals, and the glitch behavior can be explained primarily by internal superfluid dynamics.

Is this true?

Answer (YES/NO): NO